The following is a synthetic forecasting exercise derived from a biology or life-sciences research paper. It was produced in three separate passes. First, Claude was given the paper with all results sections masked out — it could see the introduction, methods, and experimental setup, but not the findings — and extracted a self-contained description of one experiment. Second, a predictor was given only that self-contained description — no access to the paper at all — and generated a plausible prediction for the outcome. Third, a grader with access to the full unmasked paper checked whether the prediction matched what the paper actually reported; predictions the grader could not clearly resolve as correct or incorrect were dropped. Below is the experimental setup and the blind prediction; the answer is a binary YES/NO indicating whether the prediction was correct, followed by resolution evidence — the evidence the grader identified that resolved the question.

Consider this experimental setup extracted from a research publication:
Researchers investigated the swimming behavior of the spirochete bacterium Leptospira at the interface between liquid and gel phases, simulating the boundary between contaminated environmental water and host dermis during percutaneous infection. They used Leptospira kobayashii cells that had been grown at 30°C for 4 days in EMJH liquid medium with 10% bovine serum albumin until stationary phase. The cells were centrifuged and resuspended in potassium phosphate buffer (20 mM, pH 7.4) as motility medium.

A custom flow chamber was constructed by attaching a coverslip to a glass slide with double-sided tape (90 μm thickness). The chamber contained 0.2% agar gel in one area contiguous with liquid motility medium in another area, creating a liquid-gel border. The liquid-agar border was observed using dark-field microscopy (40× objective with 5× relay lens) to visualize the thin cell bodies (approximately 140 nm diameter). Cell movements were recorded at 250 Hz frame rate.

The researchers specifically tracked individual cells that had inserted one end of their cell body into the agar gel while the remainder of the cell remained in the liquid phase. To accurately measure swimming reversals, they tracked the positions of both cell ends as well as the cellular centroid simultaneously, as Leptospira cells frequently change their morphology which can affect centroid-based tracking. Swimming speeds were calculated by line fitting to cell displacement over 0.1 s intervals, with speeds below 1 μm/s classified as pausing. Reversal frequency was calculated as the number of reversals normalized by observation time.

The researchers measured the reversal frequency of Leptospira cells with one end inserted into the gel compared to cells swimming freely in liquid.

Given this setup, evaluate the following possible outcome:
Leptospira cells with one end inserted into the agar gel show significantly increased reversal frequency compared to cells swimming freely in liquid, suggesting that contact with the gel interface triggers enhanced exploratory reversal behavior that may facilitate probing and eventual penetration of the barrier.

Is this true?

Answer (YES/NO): YES